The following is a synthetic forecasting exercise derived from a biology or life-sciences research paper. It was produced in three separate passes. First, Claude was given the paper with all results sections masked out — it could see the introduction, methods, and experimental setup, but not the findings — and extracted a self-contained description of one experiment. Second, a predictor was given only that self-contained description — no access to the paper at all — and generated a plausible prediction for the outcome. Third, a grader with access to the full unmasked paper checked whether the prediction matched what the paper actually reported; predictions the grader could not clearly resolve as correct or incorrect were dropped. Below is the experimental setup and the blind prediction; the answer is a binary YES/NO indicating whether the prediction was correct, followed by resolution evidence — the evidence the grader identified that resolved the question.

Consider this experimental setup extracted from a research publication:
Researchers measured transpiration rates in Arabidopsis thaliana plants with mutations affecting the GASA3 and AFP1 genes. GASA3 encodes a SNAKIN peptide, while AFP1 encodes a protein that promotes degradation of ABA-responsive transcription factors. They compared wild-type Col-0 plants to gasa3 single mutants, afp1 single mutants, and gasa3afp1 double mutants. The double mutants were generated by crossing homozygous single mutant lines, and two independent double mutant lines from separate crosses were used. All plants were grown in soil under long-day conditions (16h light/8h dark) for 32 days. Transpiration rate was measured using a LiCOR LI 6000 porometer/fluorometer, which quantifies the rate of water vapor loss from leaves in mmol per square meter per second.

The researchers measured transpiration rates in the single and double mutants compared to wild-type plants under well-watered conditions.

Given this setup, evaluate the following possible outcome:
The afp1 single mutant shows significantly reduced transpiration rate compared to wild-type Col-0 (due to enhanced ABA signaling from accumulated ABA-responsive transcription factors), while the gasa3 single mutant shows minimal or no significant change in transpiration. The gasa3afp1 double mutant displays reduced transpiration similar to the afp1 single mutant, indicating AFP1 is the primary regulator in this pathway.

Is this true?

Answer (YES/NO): NO